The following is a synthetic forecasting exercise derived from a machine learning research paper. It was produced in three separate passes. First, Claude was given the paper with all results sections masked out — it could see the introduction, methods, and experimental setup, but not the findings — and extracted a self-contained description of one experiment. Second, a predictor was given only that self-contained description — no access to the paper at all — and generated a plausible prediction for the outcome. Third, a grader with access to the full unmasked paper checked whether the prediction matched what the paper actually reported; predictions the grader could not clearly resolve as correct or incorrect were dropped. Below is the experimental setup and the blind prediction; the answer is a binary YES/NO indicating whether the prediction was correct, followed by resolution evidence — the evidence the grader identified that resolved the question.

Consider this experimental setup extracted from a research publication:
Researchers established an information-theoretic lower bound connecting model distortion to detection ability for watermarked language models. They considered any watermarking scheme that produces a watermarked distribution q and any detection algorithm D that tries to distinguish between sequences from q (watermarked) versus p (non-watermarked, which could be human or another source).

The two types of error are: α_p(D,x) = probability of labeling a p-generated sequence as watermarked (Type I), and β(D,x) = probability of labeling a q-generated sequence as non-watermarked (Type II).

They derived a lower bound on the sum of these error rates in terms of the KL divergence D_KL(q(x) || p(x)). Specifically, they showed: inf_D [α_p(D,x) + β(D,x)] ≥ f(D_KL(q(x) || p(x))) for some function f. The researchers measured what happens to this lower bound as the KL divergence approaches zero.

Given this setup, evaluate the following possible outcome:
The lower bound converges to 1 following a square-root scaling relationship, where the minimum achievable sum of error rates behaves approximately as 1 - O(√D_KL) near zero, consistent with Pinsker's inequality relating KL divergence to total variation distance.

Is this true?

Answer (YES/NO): YES